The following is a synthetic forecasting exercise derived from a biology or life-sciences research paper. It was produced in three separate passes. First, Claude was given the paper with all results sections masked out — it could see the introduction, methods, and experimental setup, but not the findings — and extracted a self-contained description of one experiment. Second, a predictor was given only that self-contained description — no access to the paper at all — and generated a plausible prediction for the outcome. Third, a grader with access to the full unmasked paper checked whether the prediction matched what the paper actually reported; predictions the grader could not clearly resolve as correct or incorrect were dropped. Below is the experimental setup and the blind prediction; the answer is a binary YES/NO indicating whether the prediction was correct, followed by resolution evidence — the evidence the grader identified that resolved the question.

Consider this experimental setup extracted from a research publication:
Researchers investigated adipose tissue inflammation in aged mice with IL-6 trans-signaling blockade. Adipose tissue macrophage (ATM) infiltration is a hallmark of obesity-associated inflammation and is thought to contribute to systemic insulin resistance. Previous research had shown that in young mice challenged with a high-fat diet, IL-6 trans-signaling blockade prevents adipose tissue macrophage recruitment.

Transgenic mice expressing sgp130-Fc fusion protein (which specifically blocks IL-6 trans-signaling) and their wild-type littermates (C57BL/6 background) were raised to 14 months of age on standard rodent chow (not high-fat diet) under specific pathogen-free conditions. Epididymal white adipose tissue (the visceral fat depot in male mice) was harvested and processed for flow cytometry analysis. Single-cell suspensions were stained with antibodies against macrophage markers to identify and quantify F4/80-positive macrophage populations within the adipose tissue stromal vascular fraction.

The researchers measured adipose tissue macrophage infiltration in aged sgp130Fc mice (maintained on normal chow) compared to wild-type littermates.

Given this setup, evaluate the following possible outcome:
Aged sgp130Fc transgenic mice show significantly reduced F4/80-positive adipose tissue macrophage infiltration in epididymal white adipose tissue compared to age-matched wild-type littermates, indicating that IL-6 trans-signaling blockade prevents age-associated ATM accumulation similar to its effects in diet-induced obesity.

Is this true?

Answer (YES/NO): NO